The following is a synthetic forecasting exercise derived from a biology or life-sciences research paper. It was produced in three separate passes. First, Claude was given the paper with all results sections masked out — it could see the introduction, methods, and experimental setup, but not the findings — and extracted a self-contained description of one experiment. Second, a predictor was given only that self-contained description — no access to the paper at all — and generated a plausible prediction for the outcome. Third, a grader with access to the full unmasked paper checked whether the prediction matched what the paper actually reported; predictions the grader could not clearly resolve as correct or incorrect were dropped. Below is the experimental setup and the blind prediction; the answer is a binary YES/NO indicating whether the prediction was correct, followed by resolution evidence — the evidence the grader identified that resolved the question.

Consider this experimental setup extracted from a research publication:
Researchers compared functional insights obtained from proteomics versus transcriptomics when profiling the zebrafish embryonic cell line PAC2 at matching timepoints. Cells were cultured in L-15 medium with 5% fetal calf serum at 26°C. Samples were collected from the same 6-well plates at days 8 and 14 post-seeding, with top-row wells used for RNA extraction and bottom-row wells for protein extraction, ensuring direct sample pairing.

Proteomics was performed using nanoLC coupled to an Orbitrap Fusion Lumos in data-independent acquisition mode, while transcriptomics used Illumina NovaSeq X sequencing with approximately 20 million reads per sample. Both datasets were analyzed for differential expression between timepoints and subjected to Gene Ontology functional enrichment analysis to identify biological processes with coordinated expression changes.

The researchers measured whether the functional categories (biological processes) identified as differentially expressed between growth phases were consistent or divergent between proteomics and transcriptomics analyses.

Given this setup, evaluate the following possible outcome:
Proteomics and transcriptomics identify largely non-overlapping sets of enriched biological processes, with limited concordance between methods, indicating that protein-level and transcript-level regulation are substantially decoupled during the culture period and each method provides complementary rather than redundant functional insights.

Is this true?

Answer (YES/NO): NO